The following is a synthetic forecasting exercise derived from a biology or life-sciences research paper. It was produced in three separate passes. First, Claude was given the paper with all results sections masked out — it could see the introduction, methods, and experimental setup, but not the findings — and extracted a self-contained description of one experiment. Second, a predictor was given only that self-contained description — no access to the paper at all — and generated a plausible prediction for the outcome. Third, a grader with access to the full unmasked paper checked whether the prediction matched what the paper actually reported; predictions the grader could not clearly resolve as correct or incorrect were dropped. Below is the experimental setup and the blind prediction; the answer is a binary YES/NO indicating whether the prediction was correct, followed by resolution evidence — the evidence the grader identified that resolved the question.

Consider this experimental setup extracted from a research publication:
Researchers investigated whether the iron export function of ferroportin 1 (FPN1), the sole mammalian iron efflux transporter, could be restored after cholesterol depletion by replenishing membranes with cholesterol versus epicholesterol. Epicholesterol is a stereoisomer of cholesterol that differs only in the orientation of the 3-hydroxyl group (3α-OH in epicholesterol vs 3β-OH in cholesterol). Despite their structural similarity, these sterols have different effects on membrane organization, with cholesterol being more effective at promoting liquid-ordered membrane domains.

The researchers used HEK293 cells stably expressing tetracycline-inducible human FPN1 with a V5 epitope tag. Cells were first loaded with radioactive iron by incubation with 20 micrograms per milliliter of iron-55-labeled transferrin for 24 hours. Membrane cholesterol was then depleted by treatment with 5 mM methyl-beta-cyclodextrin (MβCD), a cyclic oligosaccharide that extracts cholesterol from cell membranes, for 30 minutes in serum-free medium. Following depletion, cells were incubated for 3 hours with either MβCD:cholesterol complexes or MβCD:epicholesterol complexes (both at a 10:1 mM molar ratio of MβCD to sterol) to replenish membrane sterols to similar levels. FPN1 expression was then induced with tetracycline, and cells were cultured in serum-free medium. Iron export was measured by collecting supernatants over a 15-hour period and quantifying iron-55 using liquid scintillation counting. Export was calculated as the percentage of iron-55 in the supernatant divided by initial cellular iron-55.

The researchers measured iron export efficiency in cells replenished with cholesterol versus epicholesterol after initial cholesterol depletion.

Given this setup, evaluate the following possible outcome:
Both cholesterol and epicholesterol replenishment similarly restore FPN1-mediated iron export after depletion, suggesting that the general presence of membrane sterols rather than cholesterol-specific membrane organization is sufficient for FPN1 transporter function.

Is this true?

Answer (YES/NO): NO